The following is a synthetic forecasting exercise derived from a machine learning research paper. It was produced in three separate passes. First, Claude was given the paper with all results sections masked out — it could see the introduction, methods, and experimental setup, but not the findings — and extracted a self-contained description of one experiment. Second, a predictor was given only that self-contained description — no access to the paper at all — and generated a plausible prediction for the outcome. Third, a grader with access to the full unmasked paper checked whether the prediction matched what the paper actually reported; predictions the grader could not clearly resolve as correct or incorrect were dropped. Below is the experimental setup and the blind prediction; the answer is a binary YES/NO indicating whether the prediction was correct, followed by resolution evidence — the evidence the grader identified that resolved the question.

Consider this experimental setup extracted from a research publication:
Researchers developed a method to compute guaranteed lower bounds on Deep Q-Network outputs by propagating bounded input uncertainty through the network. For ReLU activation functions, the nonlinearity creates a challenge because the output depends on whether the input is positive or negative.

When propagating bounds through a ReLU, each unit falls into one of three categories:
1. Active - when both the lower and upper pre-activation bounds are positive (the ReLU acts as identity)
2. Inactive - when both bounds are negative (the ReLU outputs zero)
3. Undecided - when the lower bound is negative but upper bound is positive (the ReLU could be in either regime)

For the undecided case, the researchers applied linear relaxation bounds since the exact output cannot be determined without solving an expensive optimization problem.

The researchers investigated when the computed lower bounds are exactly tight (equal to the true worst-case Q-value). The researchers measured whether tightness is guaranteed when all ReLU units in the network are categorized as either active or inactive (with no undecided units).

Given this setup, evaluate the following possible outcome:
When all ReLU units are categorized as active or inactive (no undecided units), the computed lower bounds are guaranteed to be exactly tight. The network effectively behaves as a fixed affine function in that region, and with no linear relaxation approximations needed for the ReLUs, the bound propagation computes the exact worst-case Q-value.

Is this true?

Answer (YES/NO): YES